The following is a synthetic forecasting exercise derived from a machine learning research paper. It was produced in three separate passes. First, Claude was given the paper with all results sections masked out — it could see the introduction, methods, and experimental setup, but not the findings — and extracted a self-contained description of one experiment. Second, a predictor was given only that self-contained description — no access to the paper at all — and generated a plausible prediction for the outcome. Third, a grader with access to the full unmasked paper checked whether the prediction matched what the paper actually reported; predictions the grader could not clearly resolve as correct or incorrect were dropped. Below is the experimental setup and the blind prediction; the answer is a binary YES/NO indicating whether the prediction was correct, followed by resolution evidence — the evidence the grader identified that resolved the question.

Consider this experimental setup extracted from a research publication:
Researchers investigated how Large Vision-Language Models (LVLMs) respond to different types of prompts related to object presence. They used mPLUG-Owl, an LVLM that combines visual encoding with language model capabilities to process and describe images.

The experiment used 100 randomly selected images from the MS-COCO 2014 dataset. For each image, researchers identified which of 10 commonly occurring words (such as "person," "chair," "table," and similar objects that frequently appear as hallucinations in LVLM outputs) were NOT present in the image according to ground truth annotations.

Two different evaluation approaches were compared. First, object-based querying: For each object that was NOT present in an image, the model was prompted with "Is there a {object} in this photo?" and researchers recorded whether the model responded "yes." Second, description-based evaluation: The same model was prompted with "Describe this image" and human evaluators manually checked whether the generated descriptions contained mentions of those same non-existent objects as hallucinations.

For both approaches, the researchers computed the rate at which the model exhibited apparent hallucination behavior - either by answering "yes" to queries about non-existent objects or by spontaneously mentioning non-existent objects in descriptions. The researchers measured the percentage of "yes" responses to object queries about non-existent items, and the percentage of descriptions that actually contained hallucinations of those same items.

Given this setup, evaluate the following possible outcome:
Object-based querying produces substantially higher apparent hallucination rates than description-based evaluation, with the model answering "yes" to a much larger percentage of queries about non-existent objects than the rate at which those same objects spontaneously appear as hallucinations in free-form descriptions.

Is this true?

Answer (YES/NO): YES